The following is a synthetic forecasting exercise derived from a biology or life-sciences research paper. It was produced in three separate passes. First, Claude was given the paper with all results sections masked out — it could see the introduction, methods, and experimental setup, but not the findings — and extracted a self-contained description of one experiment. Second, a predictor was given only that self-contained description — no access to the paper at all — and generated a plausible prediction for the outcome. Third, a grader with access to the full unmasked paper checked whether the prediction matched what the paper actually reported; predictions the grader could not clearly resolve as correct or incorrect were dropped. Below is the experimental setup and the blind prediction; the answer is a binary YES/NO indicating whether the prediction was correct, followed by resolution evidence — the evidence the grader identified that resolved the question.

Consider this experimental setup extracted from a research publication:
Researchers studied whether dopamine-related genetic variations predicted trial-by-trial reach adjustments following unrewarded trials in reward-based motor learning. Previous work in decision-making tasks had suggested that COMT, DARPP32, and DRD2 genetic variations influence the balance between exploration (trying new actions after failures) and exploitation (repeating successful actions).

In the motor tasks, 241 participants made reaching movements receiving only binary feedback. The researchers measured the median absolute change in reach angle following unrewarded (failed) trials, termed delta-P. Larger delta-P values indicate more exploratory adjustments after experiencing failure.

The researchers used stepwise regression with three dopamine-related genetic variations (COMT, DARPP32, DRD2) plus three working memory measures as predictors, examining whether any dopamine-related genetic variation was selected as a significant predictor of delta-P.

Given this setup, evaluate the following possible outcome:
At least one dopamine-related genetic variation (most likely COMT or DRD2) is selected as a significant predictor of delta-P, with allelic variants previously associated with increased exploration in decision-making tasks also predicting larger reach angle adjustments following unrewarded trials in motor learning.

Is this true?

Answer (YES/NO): NO